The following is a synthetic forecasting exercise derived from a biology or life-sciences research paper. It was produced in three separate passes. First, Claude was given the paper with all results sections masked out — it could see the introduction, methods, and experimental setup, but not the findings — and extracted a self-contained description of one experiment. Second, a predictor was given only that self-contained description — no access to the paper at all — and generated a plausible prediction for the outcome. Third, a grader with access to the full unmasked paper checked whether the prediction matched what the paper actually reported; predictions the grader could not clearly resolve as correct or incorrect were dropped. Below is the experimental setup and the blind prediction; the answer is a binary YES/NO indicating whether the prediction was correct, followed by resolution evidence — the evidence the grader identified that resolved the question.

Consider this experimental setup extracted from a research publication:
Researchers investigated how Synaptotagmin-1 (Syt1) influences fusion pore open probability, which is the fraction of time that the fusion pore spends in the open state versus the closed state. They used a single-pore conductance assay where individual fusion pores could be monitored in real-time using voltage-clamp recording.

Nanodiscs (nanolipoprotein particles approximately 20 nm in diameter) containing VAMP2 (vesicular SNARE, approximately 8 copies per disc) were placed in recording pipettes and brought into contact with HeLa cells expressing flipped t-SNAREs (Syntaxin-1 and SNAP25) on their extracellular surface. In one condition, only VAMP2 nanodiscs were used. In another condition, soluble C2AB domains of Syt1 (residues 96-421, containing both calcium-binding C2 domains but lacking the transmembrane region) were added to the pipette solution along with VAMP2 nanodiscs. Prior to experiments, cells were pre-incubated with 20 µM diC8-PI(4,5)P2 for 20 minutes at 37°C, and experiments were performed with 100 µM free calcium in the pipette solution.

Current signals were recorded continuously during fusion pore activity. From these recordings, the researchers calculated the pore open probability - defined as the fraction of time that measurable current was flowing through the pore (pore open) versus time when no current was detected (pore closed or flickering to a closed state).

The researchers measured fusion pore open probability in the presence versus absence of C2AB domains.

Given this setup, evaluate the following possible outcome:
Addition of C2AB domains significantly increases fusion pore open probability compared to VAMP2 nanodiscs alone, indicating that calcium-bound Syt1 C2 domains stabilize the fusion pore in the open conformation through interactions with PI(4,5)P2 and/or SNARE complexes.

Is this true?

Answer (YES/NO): YES